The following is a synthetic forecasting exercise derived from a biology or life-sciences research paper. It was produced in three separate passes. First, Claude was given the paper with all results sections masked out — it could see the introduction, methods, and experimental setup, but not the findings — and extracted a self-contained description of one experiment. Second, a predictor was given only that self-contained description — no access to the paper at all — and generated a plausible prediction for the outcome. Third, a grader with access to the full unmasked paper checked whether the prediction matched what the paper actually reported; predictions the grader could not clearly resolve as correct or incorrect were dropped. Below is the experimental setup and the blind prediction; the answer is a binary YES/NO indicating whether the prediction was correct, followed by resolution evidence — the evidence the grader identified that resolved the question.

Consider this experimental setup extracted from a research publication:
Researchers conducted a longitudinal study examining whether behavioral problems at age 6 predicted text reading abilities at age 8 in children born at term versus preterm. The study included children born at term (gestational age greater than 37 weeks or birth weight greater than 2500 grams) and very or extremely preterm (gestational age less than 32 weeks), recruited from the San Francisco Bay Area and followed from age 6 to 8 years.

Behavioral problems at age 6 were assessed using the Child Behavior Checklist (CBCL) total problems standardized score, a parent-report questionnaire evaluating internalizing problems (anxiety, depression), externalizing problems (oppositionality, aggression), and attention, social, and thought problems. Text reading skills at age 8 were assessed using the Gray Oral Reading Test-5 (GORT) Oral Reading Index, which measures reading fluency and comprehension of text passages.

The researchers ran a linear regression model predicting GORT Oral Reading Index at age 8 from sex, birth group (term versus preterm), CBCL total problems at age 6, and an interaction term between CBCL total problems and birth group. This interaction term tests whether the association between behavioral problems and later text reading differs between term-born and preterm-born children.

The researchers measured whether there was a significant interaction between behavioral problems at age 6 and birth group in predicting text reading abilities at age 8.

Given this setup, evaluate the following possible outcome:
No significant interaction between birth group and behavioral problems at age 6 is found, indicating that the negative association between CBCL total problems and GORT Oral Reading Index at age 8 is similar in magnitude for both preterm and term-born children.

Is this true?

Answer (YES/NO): NO